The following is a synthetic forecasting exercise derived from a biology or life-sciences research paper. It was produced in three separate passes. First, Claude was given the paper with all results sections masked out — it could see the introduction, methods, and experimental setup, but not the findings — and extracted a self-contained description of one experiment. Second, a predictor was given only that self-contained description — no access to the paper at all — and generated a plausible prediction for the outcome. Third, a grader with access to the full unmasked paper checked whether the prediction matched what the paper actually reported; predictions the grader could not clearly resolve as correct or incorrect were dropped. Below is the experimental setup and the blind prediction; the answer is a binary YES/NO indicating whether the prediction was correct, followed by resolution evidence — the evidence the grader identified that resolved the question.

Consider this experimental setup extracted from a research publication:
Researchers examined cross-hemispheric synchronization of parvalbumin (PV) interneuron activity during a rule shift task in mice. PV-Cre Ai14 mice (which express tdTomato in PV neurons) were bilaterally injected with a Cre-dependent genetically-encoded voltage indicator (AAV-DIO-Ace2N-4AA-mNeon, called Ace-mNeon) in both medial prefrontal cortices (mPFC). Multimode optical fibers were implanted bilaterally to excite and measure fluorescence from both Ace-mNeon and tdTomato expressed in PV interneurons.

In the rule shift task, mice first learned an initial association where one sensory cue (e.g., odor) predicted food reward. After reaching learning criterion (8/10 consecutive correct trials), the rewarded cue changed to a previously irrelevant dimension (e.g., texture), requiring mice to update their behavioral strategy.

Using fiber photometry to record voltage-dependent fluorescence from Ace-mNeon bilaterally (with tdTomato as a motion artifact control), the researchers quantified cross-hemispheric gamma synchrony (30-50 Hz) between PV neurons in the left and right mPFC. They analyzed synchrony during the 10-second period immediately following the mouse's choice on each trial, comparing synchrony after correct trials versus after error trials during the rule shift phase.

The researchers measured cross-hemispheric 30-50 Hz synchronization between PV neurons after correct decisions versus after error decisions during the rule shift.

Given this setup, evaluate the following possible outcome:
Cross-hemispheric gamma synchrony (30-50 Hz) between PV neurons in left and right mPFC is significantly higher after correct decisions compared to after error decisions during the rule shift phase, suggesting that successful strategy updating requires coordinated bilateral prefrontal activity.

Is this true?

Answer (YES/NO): NO